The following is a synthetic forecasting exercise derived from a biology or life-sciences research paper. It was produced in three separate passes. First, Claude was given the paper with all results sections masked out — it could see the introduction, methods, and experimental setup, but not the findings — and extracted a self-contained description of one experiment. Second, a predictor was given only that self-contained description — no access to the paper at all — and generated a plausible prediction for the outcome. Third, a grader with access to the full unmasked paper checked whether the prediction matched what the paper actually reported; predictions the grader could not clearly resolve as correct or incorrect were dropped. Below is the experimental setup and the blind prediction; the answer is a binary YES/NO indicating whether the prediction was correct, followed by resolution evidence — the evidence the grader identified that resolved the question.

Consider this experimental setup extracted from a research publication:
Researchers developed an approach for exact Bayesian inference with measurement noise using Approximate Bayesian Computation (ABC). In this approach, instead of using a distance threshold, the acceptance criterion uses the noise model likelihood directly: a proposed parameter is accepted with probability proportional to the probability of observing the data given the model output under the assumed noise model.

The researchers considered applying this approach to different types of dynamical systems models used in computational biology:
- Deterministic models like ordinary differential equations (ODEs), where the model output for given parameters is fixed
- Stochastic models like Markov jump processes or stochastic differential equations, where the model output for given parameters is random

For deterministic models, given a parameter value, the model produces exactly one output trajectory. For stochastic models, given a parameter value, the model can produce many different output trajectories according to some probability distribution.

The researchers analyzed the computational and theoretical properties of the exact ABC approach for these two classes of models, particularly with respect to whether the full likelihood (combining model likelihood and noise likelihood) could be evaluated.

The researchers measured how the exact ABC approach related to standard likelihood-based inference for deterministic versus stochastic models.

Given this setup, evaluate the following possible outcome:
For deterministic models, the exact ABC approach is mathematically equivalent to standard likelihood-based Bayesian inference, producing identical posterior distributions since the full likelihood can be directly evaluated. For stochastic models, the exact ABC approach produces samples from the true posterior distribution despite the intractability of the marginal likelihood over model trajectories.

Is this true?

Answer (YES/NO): YES